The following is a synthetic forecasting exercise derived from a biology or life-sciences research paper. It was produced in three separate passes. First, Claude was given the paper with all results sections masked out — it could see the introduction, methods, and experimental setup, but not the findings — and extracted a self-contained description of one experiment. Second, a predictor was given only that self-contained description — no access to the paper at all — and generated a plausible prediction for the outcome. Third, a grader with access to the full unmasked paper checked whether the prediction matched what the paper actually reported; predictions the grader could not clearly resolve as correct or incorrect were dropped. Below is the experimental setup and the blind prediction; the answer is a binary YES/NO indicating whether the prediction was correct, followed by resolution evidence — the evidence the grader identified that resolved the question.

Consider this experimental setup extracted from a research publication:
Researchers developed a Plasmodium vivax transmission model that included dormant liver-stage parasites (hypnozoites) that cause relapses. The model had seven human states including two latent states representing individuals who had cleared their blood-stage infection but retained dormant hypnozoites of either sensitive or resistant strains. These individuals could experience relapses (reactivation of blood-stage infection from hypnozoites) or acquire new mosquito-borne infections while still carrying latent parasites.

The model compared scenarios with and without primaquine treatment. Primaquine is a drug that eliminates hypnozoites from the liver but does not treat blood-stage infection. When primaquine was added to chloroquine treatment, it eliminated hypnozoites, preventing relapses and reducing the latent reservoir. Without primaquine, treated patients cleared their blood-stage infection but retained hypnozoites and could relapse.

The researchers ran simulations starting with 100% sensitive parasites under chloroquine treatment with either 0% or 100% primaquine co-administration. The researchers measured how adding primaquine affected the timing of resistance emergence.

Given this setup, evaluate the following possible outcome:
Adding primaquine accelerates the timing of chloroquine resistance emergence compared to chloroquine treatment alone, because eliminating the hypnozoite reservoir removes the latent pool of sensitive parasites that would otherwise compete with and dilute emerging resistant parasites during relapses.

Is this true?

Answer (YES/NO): YES